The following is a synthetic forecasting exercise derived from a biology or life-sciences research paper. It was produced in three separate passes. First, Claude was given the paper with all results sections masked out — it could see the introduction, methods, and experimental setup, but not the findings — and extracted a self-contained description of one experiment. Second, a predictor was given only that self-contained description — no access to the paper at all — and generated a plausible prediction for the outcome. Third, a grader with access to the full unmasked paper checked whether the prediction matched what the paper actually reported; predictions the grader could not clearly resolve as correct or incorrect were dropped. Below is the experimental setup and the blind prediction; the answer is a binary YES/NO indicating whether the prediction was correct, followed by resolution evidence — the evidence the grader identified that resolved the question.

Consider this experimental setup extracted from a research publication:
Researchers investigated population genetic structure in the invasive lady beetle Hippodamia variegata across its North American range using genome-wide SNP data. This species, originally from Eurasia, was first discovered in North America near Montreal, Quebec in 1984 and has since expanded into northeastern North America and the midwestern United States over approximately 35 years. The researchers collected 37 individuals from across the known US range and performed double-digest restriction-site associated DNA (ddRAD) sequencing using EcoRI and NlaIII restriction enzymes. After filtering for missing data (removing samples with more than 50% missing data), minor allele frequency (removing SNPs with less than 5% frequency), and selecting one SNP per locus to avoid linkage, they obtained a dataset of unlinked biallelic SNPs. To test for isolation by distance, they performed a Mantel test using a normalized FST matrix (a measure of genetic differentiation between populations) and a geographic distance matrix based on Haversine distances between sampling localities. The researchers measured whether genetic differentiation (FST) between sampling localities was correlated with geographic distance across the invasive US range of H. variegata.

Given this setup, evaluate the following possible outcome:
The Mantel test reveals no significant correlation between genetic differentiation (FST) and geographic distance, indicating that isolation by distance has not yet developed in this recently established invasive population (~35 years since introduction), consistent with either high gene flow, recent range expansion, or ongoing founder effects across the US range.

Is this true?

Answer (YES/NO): YES